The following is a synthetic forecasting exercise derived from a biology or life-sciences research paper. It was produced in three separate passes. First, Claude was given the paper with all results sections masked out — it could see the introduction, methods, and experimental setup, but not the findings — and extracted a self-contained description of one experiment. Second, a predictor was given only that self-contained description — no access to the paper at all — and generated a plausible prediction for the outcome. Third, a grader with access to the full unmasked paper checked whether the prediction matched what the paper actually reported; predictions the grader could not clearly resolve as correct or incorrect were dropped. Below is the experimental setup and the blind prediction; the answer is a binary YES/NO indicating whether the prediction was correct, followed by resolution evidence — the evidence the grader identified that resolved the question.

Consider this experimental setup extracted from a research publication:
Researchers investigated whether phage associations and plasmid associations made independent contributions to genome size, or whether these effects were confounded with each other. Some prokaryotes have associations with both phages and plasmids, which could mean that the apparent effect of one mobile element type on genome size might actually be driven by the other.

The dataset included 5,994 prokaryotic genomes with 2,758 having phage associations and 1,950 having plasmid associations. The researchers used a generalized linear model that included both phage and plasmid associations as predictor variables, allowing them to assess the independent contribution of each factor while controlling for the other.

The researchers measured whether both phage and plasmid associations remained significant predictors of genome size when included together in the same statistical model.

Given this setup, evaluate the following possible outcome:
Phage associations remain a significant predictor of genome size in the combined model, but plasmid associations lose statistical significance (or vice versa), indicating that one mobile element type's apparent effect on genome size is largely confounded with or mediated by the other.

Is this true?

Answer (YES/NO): NO